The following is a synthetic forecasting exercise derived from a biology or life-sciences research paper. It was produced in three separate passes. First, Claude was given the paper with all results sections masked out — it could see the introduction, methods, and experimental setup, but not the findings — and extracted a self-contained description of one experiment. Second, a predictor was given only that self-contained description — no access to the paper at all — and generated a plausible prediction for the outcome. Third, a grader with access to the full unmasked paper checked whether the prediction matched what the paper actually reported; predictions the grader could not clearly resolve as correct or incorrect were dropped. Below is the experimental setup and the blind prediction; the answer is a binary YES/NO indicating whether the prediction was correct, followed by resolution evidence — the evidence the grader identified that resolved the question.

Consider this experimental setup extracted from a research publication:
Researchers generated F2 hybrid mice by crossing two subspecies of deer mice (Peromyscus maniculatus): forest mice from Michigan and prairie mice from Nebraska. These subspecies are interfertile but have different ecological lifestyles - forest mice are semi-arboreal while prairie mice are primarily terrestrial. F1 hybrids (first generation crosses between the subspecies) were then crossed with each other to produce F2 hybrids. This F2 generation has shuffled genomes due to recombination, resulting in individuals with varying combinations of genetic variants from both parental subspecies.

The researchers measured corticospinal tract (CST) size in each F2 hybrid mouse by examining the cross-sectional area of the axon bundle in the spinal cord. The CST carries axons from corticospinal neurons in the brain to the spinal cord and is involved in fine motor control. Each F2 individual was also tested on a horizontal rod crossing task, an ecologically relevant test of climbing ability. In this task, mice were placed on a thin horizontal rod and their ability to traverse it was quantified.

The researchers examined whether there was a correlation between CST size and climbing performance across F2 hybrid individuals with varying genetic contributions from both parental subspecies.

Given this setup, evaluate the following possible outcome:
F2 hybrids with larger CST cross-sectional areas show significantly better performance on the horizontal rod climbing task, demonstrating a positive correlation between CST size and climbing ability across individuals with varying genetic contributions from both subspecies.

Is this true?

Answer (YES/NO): YES